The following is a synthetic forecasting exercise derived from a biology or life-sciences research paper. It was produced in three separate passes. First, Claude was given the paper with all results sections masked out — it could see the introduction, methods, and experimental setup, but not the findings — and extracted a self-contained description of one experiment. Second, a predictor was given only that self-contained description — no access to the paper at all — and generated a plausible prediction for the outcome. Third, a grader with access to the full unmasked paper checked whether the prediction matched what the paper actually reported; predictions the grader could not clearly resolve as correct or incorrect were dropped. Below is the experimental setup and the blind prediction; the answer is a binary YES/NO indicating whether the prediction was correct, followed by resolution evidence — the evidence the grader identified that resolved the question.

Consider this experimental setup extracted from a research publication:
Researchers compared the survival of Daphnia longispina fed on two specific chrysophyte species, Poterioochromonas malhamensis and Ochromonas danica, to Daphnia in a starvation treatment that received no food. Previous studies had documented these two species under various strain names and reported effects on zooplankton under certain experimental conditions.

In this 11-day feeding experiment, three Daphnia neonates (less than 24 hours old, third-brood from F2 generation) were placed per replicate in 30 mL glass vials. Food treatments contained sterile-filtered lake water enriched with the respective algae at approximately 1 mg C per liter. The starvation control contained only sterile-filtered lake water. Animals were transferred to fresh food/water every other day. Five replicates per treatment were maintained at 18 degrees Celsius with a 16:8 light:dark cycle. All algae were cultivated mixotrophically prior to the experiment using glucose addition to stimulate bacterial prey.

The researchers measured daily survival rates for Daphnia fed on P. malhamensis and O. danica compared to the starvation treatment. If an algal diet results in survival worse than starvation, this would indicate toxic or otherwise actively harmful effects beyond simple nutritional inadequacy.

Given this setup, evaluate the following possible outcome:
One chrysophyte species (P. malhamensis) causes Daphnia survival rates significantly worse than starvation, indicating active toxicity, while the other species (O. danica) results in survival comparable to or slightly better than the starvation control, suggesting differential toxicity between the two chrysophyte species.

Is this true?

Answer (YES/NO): NO